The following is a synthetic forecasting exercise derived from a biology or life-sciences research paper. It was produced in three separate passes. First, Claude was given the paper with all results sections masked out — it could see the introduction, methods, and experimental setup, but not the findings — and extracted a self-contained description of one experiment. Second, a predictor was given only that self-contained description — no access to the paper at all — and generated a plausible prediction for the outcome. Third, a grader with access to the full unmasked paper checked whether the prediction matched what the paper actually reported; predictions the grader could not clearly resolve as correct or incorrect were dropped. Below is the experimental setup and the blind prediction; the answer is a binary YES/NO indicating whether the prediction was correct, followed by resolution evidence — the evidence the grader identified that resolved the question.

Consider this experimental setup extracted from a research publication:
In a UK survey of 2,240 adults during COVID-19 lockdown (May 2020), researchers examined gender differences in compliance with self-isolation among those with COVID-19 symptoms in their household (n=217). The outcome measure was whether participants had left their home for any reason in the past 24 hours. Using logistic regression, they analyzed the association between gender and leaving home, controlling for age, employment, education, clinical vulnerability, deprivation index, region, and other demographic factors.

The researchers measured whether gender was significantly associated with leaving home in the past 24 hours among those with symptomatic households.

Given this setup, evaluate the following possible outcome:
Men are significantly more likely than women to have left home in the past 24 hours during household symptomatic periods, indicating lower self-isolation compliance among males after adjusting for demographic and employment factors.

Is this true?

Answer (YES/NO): NO